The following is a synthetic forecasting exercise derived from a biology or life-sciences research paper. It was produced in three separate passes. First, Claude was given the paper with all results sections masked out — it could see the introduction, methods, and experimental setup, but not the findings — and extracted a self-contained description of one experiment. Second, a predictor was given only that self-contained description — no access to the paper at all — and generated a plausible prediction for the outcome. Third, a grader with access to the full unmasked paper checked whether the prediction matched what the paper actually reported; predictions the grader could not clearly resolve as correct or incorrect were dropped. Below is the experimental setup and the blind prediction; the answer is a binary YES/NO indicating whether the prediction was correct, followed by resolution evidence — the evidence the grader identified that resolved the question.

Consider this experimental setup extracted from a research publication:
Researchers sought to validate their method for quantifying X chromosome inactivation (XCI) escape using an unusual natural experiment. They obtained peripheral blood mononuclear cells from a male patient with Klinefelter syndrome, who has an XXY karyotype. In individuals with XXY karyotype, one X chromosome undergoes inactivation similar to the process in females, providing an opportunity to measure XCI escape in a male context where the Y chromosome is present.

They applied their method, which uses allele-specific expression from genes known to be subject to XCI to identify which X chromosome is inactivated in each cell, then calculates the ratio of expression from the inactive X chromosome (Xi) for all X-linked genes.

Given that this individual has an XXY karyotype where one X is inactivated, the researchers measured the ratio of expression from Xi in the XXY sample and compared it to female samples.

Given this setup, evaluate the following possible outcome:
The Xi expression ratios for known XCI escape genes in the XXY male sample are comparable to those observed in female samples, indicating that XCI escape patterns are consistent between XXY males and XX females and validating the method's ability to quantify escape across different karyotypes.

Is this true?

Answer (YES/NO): YES